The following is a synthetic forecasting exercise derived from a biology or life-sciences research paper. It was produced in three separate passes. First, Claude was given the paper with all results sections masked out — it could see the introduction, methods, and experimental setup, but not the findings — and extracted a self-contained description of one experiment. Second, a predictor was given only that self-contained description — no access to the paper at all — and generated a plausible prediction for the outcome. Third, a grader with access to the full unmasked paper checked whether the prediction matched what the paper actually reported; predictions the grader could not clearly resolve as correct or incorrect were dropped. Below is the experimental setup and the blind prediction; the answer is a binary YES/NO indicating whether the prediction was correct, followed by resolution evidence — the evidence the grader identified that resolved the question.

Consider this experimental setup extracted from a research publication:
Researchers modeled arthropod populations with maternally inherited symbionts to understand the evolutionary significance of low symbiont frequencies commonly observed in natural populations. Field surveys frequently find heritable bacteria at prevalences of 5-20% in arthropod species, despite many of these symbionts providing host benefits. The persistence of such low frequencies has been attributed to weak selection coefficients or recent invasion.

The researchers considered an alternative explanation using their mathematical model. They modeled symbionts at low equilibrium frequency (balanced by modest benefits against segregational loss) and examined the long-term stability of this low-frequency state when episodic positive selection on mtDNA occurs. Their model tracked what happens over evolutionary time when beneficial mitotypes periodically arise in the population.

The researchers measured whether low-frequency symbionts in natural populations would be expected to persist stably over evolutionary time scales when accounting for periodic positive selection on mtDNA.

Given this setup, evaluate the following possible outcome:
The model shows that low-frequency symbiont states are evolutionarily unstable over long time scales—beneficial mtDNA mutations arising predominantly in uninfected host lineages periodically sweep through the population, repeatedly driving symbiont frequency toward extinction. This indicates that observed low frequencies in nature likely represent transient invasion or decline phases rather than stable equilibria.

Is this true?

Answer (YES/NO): NO